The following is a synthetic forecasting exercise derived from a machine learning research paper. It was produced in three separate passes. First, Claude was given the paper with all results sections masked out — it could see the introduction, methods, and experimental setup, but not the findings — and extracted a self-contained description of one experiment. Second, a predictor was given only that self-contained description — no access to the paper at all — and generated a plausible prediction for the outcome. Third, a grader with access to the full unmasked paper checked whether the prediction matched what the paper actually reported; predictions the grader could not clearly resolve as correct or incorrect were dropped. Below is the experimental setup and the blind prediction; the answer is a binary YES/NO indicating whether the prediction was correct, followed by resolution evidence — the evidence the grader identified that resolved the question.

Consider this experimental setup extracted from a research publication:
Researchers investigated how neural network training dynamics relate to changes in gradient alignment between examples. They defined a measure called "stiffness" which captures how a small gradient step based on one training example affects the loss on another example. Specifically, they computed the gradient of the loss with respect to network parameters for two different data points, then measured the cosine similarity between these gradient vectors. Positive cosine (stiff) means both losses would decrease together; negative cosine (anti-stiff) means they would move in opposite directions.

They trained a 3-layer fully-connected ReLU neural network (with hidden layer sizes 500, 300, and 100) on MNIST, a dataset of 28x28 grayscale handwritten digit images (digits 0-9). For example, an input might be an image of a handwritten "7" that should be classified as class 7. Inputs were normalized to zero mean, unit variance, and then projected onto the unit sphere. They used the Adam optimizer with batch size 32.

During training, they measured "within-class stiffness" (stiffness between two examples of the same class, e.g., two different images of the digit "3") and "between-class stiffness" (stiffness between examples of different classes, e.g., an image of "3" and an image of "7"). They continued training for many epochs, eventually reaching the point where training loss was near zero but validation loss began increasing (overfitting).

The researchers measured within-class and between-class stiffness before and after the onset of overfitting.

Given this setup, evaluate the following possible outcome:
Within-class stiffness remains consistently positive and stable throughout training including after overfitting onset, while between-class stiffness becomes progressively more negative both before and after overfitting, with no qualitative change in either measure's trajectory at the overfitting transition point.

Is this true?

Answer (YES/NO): NO